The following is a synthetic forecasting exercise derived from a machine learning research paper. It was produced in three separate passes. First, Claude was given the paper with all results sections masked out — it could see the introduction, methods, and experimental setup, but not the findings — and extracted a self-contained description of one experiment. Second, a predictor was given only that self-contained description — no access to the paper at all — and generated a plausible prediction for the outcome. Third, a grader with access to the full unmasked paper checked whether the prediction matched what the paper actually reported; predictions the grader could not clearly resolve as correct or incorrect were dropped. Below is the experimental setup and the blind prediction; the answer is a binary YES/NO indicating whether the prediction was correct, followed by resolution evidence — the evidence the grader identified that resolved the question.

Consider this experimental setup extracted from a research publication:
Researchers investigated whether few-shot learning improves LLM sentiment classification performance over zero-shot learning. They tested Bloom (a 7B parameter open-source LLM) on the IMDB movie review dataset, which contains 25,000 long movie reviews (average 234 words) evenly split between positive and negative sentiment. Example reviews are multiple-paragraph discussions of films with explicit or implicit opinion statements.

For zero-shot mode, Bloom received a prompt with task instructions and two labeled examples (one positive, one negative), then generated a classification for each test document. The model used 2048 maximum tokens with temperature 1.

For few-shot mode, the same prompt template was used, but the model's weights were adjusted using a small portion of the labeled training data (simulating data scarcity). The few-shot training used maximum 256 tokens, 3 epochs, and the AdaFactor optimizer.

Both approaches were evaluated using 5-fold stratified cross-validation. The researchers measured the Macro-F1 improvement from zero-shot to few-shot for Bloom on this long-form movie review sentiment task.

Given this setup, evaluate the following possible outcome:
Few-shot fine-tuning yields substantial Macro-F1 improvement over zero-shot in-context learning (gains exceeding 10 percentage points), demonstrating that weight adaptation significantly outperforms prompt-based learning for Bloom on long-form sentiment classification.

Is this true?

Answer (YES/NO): NO